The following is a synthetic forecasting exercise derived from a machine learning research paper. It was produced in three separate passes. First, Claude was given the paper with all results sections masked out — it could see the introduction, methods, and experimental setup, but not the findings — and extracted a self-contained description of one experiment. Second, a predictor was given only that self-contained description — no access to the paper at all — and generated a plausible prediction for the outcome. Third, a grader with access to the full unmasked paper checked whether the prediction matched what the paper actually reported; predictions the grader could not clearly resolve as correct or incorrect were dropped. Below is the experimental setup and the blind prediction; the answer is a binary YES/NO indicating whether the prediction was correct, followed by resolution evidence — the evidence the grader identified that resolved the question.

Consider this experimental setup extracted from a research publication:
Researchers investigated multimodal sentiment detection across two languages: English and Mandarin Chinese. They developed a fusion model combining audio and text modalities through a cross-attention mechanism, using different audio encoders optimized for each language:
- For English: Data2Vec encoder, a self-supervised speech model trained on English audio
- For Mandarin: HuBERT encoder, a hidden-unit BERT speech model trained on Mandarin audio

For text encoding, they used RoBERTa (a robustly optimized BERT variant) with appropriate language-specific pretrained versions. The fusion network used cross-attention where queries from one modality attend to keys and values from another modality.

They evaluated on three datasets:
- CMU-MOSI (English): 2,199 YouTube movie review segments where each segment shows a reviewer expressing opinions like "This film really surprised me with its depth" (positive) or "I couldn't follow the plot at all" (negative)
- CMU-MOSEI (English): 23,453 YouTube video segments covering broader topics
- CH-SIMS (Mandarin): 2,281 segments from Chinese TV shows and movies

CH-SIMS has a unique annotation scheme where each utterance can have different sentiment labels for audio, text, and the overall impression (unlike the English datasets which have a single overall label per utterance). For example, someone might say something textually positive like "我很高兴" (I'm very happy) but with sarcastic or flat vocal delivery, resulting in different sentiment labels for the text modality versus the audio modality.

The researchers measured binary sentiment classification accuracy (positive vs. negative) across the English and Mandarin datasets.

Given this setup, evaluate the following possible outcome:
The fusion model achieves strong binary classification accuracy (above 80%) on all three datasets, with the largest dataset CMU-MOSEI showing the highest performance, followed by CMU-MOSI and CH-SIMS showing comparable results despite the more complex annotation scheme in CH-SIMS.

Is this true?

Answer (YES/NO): NO